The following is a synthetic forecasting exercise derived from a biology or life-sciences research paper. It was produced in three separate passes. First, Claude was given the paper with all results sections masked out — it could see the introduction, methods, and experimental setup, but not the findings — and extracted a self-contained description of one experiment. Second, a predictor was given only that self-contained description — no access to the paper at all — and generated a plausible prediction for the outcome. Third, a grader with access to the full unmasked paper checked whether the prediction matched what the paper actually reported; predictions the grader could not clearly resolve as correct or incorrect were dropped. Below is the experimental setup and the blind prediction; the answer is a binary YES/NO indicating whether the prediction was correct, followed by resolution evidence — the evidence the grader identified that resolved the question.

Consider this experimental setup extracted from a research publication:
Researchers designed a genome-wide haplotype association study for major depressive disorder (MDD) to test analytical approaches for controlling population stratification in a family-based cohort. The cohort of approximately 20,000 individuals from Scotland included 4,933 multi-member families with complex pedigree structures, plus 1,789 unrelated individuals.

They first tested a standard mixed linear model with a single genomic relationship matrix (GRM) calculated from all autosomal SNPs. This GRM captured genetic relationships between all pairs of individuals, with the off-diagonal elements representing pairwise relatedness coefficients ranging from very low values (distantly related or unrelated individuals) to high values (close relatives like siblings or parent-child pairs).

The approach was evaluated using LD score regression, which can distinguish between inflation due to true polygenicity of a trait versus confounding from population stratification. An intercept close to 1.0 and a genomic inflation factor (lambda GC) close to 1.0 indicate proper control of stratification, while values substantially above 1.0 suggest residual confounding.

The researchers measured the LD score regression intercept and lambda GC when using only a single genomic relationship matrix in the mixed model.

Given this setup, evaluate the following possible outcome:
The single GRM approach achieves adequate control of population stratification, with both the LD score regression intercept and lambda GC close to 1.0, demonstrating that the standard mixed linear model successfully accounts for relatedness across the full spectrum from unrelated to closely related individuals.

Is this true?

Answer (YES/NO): NO